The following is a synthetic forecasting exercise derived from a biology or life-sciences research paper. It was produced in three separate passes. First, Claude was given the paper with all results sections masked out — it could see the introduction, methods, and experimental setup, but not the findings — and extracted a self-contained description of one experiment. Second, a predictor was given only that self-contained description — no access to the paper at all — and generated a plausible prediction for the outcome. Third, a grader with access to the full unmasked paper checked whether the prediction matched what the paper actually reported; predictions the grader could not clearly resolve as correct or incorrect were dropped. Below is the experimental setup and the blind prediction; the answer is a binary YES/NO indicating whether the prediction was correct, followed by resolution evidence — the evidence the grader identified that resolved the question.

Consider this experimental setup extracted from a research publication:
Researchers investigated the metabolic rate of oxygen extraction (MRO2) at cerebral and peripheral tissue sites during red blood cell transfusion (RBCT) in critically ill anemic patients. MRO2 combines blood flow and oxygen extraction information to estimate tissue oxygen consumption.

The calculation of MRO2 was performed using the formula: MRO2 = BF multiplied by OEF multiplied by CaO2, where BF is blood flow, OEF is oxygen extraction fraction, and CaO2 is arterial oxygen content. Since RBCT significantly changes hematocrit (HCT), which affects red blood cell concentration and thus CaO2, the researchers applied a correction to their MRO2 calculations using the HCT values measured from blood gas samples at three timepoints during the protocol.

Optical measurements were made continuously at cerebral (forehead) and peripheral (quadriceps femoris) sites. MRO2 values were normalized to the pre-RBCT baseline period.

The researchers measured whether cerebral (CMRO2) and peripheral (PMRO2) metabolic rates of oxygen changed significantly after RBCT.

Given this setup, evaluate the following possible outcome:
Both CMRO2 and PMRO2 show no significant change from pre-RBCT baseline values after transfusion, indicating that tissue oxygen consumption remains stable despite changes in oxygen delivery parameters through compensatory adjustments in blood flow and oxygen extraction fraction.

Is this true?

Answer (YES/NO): NO